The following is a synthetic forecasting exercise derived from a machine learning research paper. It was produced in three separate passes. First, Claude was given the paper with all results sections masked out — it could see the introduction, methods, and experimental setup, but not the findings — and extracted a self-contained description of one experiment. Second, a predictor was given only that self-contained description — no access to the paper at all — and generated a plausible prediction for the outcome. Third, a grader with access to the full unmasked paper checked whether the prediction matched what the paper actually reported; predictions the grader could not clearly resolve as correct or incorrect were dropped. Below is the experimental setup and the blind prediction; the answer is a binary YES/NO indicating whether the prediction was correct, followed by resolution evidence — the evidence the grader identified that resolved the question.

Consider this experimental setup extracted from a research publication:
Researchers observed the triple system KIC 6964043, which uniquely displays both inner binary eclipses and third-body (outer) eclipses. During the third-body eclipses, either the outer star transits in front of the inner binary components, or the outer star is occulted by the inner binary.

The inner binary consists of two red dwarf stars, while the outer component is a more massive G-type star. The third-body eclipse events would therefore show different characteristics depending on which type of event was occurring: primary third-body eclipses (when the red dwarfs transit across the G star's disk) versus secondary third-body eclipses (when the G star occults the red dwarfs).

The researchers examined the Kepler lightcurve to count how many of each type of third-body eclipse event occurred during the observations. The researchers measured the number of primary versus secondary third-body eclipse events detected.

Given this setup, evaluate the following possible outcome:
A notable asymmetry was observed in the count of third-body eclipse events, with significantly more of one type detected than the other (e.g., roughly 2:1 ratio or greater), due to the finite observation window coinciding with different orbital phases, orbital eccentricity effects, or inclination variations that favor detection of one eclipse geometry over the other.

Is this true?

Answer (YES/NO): NO